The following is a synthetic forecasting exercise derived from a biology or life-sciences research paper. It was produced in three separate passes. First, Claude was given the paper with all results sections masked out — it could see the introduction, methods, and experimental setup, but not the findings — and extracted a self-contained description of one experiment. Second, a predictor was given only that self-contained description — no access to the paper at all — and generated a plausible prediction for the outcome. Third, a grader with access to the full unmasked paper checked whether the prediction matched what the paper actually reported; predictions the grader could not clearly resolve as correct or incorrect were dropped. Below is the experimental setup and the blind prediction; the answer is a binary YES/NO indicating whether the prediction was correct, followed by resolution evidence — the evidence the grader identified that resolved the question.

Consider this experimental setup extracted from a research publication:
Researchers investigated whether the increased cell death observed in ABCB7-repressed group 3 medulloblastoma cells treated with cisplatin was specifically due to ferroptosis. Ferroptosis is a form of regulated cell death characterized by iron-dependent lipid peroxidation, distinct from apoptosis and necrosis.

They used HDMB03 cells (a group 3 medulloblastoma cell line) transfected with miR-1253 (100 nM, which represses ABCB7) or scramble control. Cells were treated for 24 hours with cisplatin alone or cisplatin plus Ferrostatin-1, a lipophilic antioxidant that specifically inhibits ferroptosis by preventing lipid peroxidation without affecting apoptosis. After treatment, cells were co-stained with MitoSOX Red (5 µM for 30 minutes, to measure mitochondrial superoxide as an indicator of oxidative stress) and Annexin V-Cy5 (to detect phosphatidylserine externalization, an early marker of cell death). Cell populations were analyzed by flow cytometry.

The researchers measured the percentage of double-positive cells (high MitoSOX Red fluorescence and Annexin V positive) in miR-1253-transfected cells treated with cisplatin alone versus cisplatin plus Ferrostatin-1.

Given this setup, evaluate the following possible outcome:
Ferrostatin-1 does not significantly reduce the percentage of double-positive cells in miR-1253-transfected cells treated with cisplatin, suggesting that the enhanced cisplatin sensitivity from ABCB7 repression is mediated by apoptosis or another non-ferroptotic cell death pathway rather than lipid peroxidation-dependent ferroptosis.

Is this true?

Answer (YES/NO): NO